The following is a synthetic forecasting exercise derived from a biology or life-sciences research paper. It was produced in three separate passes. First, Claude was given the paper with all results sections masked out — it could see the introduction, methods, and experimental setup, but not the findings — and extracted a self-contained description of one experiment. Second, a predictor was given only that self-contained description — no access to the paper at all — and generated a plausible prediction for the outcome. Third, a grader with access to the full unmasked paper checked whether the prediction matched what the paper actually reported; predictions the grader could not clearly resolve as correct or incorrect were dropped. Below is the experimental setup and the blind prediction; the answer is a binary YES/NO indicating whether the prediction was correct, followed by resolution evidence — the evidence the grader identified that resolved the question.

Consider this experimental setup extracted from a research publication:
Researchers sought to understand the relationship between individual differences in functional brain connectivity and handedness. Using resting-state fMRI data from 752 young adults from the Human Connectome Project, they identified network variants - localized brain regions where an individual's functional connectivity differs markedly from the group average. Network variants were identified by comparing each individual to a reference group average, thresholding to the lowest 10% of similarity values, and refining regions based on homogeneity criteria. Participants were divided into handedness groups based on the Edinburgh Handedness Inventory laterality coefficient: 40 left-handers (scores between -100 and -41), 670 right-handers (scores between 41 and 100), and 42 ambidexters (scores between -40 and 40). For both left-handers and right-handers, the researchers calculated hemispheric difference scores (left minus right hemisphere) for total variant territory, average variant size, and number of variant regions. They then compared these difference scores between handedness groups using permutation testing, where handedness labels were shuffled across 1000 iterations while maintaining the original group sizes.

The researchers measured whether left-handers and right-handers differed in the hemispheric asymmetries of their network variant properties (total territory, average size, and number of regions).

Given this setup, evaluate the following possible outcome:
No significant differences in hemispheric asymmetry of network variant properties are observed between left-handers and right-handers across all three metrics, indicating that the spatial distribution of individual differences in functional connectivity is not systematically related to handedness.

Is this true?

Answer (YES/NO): NO